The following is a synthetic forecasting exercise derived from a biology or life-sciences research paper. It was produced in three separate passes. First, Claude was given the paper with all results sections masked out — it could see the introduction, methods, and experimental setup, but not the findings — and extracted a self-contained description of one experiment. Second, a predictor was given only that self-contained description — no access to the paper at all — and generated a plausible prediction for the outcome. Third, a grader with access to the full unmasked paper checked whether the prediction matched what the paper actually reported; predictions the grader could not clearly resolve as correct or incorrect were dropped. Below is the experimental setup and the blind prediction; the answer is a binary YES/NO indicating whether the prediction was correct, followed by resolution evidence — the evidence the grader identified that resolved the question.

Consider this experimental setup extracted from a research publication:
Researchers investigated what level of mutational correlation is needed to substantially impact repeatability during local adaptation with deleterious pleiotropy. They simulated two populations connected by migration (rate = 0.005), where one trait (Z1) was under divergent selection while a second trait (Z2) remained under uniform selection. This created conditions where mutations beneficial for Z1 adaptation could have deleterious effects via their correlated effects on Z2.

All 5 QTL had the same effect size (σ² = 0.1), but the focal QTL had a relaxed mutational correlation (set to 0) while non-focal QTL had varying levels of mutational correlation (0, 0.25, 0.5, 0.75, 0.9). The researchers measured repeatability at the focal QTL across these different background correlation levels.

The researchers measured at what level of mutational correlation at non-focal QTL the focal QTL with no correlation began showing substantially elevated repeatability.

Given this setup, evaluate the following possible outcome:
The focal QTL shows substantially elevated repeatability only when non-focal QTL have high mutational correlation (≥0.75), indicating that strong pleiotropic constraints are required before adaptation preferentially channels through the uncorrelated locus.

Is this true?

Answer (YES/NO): YES